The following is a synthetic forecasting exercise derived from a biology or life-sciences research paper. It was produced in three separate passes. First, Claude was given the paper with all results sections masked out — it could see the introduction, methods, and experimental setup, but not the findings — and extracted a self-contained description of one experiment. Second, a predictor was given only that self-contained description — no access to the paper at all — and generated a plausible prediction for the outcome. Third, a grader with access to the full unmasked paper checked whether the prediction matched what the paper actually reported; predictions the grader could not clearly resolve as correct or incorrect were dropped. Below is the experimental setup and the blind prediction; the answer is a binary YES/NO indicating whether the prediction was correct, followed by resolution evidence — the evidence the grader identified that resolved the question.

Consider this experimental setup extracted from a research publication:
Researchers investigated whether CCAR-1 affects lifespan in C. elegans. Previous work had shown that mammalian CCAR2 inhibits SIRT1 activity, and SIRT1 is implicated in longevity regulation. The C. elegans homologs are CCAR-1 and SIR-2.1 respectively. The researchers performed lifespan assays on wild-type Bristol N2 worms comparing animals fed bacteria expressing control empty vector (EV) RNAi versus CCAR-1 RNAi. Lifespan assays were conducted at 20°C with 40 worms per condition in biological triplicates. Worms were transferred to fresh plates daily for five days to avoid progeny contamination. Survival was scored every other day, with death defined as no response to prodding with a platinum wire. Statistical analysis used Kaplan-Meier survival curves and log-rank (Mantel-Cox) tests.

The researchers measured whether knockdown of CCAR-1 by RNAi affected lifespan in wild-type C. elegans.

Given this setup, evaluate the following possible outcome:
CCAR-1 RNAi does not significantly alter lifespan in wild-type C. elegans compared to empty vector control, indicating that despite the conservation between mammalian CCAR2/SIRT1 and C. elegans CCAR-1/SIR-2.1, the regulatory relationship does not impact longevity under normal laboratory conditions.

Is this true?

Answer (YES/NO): NO